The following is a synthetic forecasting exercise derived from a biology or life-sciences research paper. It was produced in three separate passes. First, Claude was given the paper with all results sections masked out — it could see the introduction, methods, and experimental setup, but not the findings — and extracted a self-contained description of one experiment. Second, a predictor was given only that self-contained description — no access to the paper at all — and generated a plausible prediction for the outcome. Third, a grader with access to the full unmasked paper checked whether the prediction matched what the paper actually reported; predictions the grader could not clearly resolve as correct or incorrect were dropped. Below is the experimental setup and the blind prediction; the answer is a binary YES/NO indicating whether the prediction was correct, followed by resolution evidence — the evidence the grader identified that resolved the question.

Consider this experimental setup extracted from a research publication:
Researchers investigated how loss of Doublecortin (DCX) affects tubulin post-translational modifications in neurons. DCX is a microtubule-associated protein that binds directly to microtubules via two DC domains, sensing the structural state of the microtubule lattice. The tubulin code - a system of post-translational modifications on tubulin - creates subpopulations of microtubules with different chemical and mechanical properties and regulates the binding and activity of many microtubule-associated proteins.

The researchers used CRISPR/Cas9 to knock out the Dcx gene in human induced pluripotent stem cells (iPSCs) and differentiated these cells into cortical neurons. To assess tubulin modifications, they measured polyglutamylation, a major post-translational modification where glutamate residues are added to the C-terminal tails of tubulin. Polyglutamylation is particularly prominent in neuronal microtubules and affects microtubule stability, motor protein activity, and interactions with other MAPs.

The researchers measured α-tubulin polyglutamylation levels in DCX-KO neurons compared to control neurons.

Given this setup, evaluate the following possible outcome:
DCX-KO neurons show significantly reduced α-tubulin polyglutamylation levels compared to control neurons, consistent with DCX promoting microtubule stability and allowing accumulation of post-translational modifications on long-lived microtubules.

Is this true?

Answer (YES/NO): NO